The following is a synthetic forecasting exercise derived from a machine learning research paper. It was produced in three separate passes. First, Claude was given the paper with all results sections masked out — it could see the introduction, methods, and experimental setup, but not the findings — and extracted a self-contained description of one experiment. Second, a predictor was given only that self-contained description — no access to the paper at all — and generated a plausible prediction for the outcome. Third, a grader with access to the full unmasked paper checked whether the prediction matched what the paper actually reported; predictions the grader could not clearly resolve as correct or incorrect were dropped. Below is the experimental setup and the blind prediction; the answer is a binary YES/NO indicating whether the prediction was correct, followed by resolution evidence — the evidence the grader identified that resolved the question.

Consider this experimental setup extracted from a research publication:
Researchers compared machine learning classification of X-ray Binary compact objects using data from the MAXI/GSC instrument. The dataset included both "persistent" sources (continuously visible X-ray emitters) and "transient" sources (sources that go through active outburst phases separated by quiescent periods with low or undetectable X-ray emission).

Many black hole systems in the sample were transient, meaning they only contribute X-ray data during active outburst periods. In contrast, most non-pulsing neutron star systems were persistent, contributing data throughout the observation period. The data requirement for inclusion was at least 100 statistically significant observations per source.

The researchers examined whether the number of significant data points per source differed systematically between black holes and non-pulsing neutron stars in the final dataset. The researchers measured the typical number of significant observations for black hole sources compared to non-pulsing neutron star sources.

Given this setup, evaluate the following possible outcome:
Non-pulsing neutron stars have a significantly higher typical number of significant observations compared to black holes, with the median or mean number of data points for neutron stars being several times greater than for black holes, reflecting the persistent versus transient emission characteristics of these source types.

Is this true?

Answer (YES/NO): NO